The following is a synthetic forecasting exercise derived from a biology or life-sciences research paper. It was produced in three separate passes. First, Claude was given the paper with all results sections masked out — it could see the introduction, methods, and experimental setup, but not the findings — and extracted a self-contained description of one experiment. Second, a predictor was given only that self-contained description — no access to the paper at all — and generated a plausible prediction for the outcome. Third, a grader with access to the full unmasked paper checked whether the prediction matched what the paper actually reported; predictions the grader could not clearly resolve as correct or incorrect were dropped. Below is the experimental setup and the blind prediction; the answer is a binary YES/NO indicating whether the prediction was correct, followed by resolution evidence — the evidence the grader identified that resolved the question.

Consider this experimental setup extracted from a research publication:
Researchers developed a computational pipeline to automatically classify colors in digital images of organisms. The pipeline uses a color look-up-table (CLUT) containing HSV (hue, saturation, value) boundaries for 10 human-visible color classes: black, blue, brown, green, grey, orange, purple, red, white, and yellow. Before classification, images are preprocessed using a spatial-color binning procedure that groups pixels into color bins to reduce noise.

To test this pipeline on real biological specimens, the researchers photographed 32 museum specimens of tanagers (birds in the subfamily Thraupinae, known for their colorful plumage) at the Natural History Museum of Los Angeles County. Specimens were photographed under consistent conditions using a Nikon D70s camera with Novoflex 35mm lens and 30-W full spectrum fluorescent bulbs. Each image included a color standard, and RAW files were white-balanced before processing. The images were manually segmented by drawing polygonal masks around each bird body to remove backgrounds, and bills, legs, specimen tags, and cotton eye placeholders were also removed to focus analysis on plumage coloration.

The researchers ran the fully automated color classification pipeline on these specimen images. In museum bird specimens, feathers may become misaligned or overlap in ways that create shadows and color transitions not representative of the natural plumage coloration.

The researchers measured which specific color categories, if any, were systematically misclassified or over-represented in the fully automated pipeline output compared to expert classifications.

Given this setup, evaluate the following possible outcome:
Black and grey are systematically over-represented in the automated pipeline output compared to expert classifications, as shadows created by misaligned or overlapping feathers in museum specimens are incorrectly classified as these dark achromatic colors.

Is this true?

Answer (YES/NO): NO